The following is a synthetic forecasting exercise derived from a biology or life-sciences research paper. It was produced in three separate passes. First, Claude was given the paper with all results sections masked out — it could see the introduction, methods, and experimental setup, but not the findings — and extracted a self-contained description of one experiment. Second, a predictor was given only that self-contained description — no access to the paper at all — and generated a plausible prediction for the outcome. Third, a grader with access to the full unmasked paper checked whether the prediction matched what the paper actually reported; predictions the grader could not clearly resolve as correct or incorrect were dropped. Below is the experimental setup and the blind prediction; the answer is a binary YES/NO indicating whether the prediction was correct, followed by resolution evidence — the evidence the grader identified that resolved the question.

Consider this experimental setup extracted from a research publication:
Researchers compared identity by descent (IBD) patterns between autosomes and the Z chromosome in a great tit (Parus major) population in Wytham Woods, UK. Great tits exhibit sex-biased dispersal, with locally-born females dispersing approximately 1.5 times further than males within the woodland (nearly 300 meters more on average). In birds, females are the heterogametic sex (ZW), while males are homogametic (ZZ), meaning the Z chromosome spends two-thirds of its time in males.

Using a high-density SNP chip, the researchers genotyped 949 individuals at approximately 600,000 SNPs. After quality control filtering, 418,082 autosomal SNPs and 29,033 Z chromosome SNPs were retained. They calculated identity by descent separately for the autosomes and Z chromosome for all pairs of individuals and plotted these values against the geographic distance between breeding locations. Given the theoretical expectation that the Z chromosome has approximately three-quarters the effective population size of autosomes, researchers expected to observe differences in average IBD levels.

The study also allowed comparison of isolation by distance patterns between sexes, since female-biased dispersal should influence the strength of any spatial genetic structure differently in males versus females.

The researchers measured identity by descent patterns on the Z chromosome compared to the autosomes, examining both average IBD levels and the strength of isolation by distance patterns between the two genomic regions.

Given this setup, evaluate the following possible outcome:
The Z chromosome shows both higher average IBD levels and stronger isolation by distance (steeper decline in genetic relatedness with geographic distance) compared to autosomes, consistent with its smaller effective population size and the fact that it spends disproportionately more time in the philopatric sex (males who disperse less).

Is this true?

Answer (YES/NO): NO